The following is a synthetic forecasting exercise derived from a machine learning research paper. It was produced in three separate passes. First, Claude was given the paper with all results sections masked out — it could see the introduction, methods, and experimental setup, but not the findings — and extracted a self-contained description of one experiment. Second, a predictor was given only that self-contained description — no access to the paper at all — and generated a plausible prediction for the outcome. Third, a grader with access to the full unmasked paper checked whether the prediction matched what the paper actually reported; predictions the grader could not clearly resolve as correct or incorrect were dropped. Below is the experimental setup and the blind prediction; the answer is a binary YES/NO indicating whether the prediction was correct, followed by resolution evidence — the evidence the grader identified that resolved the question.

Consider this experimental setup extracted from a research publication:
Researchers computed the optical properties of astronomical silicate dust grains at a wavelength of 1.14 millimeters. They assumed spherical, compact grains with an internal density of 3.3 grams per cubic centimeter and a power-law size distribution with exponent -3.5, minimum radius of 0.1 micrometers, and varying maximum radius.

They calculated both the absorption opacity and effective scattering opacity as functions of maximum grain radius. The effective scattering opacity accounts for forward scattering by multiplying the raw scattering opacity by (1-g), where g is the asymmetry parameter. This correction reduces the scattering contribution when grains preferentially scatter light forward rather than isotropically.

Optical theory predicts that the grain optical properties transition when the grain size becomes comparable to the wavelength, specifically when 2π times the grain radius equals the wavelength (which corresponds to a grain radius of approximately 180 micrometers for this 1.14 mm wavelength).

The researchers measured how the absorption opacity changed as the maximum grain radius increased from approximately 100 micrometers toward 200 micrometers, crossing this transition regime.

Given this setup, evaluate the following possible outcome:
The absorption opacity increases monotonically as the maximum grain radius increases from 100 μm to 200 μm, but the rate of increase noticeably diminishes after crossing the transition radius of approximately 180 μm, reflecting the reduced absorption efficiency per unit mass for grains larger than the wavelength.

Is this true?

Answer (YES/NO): NO